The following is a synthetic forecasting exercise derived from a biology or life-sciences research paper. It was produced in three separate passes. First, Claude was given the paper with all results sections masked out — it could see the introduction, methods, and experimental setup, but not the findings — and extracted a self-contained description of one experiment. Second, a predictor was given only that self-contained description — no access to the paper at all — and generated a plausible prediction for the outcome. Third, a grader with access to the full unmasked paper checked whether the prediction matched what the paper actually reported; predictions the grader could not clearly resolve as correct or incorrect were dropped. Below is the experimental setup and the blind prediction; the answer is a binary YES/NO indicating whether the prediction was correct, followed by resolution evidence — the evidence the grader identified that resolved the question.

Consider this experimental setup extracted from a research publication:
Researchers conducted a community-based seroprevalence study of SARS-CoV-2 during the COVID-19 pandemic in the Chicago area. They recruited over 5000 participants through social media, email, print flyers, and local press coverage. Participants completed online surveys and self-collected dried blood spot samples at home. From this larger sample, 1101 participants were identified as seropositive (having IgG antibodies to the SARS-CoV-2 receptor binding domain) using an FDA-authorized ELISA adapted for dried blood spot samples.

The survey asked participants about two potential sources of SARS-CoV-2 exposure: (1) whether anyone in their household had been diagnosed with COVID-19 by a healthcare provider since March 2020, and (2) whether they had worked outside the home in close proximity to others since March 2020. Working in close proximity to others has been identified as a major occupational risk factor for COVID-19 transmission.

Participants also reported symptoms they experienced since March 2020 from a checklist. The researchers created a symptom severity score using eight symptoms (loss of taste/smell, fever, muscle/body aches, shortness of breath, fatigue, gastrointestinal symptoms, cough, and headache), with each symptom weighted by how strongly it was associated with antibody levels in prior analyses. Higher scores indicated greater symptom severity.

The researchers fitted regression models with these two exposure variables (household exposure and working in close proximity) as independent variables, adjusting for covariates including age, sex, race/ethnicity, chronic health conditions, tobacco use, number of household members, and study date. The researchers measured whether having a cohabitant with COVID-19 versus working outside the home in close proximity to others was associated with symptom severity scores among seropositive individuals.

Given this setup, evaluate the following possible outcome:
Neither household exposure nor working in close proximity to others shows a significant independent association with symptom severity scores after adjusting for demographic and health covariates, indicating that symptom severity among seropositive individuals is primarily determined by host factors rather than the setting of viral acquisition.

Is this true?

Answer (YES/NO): NO